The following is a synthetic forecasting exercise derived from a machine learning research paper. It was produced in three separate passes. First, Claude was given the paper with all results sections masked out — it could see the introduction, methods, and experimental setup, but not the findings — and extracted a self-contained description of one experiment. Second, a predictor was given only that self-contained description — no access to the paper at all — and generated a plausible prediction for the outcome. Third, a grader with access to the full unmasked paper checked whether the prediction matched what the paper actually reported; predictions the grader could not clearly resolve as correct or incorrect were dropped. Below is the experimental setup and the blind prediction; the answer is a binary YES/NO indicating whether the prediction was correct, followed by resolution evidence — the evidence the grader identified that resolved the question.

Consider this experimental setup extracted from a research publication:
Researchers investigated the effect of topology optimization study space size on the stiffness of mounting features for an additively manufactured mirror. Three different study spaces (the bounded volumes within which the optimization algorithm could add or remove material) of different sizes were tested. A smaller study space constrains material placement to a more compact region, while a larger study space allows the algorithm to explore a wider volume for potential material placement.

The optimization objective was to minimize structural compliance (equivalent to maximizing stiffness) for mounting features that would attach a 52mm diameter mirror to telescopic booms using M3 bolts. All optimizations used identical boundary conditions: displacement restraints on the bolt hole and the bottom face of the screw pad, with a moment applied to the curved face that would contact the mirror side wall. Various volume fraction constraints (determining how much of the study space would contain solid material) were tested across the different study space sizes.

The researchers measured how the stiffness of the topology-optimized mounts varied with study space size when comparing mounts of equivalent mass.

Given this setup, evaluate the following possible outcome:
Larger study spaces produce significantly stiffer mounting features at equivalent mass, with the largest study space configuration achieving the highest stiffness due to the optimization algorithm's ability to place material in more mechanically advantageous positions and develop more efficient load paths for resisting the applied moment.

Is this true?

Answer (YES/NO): NO